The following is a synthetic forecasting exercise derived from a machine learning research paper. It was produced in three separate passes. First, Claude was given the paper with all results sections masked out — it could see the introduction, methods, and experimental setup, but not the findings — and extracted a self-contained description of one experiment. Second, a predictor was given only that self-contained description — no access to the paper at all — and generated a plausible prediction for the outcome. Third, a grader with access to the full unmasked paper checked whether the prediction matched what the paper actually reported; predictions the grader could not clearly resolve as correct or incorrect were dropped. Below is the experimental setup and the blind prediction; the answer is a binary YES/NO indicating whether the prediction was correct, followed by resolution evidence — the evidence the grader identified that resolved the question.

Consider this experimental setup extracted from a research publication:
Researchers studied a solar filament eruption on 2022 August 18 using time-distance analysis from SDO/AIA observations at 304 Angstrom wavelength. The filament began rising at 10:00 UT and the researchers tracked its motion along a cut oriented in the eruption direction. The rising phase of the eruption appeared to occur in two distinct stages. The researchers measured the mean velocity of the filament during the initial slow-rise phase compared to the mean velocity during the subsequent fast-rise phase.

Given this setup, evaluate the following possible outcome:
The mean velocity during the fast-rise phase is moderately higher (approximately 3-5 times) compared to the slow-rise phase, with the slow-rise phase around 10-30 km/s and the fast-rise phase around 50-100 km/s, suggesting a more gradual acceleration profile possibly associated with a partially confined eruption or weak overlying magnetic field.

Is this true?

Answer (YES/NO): NO